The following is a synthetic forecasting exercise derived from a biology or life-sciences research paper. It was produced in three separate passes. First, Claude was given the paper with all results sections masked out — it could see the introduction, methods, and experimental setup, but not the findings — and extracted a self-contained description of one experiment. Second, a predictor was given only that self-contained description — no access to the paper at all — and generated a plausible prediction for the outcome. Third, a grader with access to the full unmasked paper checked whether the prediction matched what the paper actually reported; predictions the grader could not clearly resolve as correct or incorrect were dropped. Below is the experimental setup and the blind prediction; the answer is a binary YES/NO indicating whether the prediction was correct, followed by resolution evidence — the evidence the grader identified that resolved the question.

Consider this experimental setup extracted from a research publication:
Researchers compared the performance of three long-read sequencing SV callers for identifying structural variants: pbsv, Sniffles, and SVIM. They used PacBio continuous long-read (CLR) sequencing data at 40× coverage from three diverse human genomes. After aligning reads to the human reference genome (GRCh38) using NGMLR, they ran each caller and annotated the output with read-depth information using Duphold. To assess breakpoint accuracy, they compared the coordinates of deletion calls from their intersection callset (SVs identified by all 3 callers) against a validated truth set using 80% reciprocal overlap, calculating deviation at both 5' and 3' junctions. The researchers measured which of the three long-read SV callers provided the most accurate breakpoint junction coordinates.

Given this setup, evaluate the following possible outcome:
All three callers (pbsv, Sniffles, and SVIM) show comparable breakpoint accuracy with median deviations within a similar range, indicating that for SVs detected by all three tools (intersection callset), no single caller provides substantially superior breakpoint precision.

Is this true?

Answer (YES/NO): NO